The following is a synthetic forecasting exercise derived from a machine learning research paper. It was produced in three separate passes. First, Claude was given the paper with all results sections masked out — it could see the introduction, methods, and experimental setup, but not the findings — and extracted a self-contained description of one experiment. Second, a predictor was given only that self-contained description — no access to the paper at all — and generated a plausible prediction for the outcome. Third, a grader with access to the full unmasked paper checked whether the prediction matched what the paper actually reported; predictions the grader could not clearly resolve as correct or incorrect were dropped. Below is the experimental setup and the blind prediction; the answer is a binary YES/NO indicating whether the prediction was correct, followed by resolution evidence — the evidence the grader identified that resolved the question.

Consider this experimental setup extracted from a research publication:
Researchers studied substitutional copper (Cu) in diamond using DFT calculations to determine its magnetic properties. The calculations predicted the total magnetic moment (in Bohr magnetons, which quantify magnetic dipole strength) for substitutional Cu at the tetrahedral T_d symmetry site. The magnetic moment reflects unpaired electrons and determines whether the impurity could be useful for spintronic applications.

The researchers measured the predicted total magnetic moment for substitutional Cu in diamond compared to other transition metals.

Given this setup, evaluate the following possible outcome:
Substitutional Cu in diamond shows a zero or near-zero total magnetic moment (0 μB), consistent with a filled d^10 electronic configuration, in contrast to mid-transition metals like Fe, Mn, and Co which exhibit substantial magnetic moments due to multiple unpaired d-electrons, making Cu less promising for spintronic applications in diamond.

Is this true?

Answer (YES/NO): NO